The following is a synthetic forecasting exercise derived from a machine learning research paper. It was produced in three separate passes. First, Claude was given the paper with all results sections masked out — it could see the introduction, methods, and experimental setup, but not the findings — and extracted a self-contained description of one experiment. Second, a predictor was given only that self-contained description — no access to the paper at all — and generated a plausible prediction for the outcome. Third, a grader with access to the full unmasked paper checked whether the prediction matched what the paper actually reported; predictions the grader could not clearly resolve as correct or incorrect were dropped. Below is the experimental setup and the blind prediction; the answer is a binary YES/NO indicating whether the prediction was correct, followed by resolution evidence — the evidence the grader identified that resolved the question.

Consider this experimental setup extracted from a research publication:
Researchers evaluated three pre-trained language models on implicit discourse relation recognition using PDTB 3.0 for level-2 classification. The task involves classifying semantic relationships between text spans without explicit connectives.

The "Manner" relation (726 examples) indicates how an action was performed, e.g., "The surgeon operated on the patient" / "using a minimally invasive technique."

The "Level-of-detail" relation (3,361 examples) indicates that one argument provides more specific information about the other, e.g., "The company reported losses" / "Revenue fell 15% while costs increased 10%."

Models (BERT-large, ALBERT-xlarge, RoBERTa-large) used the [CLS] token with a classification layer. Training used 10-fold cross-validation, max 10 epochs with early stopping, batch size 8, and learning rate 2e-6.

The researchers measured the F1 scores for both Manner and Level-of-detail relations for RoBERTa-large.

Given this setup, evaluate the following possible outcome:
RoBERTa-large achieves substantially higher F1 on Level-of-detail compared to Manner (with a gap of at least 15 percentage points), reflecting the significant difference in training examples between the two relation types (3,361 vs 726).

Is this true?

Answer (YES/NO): NO